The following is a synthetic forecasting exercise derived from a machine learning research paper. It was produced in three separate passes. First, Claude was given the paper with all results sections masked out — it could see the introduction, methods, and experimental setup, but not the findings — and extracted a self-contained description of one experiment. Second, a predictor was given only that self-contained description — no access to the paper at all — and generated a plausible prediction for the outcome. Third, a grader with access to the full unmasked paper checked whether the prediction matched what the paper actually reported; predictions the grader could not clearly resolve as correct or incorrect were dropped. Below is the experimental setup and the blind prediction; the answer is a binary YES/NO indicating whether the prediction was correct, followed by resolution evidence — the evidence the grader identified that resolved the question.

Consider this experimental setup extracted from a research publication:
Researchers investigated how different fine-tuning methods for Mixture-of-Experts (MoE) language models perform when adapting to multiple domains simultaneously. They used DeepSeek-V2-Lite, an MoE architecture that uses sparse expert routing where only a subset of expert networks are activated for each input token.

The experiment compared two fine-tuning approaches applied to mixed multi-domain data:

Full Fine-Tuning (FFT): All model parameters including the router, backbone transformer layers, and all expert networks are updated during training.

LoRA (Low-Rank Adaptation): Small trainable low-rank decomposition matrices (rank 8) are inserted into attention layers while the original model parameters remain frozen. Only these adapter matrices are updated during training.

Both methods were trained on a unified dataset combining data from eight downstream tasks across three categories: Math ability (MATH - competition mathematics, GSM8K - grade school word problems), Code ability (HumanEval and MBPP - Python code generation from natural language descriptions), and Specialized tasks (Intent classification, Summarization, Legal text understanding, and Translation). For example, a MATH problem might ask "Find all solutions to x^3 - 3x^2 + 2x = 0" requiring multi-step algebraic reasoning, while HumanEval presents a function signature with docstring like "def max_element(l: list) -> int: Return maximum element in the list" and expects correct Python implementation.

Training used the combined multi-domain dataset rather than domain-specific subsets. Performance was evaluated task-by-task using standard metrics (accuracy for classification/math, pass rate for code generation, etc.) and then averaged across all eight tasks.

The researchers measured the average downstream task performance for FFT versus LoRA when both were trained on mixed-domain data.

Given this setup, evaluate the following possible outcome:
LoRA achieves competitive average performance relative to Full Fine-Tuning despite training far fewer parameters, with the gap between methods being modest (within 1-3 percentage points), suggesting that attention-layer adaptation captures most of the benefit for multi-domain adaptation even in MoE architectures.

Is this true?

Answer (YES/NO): YES